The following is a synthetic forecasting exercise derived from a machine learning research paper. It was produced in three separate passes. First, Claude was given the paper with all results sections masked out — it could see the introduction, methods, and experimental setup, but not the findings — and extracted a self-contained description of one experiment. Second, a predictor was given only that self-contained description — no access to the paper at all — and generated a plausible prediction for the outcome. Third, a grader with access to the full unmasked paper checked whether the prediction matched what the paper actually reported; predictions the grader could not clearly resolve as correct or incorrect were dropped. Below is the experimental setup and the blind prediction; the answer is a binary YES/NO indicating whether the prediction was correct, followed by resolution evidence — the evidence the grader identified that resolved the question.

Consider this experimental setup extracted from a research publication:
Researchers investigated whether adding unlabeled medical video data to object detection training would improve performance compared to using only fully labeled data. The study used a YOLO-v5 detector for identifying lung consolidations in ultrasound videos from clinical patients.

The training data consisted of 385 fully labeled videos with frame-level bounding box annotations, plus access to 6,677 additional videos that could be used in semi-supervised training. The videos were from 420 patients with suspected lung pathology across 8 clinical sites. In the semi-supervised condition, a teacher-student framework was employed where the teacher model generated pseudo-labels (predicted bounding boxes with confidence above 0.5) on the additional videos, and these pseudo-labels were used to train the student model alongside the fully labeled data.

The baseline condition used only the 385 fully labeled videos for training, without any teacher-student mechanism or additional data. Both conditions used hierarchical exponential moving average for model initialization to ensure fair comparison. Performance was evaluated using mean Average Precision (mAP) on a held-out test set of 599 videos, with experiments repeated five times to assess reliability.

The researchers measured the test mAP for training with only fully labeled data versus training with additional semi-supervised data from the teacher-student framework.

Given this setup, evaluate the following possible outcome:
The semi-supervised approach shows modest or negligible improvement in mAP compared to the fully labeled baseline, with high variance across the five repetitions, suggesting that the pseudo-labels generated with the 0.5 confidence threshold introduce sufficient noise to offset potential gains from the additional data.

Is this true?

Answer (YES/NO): NO